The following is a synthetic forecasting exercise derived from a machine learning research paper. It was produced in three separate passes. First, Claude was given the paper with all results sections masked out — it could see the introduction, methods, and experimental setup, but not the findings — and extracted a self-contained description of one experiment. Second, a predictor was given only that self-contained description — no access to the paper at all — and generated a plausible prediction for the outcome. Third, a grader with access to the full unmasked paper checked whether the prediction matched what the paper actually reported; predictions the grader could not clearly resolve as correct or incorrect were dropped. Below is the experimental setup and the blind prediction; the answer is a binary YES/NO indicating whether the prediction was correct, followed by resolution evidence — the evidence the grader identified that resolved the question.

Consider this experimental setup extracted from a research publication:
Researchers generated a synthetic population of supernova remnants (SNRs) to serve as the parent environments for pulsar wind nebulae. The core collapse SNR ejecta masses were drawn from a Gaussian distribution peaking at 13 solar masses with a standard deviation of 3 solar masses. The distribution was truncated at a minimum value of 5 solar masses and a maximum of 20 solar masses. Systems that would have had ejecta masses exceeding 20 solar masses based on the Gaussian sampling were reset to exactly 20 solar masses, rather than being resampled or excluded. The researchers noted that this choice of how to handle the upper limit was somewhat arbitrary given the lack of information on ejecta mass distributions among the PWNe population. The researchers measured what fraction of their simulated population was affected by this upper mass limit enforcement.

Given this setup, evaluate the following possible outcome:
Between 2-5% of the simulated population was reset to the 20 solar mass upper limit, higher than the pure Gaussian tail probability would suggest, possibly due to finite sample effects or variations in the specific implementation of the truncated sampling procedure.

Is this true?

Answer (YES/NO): NO